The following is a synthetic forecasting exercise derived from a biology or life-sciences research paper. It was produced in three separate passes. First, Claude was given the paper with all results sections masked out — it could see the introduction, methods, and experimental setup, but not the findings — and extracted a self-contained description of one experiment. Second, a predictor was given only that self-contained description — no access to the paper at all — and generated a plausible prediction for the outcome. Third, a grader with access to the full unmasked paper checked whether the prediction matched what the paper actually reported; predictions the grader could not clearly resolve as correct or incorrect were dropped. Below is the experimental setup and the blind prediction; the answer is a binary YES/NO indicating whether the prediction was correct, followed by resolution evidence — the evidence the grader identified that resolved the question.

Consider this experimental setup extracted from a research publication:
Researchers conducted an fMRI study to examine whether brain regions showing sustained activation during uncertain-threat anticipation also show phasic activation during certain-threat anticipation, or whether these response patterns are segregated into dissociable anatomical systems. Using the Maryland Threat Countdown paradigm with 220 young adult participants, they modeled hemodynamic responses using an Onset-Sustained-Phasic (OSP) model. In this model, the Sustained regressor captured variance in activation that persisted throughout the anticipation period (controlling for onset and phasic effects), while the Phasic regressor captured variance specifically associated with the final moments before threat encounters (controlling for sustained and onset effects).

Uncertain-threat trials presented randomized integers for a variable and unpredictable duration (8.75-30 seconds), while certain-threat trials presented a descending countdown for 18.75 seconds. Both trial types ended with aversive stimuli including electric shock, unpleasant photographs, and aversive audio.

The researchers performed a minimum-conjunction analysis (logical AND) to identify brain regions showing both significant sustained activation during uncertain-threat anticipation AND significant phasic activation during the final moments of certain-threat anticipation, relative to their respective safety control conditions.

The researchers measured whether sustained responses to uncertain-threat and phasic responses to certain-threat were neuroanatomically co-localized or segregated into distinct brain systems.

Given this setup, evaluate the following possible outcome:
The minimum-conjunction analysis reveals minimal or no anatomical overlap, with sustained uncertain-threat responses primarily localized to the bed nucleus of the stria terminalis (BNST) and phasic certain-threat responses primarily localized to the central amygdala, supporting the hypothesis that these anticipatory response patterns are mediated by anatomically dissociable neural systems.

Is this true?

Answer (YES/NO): NO